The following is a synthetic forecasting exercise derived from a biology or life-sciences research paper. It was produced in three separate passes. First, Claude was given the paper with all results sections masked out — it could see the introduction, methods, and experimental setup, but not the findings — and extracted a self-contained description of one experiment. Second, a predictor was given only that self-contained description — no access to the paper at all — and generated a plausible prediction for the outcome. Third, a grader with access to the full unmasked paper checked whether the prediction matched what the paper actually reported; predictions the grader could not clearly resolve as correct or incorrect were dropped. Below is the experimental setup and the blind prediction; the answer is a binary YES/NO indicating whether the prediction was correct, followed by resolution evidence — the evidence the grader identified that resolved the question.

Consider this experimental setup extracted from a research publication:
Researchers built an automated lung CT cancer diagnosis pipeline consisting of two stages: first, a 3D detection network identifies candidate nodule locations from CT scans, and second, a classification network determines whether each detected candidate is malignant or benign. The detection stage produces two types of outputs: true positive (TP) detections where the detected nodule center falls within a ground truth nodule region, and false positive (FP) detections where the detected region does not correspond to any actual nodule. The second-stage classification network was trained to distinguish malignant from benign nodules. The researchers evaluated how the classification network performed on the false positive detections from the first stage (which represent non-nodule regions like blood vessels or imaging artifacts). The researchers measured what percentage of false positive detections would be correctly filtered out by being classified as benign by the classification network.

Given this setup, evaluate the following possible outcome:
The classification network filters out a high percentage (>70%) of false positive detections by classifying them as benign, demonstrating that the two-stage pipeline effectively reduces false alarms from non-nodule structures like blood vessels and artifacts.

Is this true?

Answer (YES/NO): YES